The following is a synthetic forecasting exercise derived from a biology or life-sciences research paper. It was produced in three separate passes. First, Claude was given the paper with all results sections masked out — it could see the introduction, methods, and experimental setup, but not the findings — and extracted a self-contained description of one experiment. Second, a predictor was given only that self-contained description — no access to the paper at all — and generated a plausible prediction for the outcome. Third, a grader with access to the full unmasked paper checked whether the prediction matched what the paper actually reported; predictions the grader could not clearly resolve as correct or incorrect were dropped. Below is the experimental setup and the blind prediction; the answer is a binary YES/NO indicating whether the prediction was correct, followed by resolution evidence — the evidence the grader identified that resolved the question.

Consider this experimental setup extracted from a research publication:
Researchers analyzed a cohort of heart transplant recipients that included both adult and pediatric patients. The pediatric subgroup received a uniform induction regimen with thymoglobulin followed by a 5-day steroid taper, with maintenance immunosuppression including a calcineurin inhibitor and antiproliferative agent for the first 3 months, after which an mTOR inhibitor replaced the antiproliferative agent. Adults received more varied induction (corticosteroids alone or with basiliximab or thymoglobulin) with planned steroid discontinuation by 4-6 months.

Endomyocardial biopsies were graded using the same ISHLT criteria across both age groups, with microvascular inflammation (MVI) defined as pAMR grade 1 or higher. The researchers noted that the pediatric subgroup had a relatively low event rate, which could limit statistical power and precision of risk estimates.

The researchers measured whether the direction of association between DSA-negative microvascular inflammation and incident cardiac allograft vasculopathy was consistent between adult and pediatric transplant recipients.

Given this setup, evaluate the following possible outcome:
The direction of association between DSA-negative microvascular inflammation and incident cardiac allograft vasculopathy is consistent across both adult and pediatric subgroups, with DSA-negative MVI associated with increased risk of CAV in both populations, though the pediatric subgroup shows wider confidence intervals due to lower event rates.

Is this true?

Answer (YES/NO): YES